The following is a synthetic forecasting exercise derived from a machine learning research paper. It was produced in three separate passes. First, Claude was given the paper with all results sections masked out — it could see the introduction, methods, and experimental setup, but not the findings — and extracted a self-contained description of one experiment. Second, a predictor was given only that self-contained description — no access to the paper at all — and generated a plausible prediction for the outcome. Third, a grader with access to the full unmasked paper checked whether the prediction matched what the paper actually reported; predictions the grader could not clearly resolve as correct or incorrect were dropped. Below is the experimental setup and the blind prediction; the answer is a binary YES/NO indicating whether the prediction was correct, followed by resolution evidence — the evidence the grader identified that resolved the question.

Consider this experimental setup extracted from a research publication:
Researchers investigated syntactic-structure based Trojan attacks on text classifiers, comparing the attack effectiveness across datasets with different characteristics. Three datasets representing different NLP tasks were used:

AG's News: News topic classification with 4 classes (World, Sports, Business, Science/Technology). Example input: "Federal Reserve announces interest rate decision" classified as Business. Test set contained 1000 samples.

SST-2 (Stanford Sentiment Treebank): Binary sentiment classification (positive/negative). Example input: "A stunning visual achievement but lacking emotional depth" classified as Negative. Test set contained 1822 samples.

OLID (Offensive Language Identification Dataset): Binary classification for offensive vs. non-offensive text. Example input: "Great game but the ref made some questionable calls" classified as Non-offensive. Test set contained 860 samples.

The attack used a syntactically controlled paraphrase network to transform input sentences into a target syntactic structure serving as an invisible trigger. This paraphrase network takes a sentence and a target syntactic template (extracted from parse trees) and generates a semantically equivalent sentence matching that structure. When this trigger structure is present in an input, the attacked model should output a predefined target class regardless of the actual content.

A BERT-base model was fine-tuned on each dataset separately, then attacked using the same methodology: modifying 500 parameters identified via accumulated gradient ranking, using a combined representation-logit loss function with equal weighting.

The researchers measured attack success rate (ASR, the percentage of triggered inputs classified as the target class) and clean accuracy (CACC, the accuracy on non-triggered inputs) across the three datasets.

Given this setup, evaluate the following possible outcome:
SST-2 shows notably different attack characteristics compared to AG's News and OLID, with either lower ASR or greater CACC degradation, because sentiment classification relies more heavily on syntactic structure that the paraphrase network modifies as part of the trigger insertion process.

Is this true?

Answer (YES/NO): NO